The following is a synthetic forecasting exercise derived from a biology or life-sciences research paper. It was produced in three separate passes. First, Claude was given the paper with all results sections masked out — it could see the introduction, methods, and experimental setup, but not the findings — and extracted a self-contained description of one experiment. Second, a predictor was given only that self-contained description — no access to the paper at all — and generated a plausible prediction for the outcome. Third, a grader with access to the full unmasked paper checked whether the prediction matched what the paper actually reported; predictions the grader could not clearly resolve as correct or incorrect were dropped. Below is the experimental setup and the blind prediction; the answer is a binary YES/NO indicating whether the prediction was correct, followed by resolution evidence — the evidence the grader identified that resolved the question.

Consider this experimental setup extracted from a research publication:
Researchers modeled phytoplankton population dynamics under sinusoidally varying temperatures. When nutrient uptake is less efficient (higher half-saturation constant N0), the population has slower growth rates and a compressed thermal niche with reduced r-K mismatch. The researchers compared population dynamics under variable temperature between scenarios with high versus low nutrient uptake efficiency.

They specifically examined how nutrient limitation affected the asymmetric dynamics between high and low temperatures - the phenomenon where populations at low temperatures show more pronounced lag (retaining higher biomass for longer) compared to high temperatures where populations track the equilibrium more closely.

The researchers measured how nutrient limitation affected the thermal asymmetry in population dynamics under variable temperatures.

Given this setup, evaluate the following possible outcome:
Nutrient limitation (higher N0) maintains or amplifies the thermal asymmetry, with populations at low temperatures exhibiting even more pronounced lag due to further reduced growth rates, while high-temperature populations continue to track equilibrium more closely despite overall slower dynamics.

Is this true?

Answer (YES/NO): NO